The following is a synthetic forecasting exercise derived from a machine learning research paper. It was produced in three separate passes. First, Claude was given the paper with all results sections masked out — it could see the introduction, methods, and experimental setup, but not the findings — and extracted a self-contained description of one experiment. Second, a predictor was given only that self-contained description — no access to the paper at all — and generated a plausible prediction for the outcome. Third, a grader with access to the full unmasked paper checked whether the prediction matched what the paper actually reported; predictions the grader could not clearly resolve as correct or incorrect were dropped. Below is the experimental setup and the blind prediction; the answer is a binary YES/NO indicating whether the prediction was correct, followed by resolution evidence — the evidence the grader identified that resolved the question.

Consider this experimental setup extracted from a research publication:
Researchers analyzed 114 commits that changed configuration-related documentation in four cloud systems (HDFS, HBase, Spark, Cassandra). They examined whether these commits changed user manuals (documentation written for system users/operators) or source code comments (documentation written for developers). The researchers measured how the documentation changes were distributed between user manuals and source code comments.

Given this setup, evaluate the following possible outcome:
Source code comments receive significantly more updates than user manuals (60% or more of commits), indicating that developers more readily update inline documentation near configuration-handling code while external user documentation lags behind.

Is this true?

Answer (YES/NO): NO